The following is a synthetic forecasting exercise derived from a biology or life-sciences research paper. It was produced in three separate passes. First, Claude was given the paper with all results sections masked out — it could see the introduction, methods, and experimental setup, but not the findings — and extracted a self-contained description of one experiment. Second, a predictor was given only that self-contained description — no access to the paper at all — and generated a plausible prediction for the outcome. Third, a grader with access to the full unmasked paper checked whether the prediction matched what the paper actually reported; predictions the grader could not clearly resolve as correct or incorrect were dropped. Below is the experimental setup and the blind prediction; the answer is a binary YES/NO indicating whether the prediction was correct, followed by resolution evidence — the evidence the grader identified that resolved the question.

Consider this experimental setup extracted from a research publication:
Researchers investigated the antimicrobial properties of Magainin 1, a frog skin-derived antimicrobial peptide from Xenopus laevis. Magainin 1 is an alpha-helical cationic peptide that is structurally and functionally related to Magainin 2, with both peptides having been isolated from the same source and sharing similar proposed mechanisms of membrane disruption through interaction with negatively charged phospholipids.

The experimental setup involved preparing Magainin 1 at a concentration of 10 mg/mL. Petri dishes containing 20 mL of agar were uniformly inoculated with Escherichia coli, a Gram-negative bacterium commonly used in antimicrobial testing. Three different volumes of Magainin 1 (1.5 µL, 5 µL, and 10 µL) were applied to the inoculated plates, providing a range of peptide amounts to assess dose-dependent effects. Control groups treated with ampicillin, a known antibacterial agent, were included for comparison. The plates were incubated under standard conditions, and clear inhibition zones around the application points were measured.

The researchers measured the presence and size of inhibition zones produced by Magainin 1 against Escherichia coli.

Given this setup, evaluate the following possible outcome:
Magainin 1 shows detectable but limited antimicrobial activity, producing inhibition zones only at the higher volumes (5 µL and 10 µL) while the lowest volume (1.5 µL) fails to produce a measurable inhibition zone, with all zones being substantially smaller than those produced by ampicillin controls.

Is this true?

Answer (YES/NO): NO